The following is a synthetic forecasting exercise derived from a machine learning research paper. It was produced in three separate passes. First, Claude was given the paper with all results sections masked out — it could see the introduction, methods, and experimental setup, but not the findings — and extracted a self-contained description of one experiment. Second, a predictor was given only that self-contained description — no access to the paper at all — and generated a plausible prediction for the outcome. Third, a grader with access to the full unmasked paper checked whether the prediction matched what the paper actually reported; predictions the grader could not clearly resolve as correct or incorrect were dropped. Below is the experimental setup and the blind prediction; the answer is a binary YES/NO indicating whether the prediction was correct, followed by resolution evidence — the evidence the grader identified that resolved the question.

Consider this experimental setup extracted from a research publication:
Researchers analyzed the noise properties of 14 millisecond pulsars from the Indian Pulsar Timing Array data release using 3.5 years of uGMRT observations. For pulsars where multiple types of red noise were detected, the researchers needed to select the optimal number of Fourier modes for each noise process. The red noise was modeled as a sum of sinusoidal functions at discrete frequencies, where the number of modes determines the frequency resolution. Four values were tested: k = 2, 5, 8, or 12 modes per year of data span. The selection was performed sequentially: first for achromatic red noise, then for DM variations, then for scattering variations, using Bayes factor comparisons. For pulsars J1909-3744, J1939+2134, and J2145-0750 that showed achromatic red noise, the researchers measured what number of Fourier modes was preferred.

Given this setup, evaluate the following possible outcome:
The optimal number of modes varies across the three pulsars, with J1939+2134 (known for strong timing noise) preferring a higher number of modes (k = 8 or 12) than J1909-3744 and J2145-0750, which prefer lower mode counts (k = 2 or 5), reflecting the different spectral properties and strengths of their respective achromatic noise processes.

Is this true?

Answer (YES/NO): NO